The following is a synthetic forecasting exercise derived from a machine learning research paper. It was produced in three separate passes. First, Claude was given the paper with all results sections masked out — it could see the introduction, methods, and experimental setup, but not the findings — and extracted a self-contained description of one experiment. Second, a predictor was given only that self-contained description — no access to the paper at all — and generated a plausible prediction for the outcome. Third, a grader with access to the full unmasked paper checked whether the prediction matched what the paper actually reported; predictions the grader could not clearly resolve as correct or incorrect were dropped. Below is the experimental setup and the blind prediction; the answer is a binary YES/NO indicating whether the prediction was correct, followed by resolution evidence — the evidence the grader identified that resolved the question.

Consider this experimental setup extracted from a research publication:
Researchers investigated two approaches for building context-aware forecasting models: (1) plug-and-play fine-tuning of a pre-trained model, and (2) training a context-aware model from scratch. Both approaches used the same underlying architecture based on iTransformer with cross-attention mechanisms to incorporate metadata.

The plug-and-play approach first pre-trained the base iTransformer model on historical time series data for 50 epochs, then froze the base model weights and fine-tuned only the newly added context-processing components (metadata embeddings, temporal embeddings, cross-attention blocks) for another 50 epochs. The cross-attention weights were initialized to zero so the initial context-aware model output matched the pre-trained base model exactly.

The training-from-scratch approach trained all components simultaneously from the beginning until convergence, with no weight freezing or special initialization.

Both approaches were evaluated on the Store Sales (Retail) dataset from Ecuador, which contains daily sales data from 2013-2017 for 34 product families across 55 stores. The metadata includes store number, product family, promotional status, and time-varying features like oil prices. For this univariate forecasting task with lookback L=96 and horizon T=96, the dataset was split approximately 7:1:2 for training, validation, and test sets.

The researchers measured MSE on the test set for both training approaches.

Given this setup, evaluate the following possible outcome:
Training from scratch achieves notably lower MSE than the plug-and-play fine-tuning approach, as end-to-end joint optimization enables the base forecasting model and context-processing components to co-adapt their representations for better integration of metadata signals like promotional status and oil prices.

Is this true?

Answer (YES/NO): NO